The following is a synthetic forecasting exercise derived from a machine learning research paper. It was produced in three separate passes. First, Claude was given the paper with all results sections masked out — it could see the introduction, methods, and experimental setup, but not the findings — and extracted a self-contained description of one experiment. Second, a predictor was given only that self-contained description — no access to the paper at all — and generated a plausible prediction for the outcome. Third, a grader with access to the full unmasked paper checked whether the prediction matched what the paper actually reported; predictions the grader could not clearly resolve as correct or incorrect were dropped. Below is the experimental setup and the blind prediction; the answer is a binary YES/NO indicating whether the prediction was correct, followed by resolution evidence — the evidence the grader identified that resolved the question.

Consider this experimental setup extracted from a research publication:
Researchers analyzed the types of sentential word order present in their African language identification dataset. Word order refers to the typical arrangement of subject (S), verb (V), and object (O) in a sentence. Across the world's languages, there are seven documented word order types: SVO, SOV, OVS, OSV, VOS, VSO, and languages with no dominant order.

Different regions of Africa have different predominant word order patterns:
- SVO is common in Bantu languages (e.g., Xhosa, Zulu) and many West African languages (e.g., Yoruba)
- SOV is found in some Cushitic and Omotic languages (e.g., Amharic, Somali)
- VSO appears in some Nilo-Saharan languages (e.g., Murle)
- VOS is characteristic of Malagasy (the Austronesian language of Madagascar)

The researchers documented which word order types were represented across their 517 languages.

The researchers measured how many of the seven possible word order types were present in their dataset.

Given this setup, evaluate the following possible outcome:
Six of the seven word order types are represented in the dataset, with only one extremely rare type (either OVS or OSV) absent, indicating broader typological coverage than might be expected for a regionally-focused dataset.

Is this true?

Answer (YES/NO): NO